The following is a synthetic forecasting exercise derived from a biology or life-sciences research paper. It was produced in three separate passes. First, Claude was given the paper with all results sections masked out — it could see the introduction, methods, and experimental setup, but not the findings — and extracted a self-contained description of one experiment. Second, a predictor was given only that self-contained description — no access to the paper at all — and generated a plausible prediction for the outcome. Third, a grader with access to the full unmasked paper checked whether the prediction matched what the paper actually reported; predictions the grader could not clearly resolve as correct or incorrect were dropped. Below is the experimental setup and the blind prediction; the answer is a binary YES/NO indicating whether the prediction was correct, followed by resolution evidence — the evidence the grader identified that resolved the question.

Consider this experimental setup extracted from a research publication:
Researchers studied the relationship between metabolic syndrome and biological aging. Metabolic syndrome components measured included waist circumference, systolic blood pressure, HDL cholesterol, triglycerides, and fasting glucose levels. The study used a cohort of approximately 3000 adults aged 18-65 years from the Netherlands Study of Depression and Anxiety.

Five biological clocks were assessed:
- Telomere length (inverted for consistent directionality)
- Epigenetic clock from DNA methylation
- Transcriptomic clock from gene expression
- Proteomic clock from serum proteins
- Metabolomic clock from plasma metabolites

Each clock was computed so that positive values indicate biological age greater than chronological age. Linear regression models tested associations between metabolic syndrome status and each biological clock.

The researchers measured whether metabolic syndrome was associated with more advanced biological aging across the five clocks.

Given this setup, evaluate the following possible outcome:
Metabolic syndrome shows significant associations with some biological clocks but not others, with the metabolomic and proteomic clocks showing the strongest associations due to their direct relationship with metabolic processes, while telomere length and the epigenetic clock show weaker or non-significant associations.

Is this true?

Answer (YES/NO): NO